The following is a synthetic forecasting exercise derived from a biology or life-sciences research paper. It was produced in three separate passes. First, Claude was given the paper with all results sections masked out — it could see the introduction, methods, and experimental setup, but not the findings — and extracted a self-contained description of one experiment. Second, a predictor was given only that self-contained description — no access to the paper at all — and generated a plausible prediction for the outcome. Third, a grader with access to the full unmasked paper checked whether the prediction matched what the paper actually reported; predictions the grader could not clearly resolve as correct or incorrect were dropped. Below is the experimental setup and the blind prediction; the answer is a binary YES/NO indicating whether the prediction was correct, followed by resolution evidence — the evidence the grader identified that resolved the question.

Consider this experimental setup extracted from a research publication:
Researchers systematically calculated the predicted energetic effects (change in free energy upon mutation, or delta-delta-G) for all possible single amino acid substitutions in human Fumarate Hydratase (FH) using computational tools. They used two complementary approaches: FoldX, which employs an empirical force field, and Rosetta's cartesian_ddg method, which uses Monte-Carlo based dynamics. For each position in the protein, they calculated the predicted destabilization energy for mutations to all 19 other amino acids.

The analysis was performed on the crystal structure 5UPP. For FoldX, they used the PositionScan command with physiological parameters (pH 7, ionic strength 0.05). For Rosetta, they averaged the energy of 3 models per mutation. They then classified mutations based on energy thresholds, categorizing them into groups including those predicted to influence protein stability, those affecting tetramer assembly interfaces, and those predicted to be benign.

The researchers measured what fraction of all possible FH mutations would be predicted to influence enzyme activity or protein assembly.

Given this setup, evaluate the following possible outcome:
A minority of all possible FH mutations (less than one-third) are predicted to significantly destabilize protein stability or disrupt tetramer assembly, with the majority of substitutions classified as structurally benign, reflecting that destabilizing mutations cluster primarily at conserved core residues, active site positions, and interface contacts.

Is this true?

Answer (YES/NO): NO